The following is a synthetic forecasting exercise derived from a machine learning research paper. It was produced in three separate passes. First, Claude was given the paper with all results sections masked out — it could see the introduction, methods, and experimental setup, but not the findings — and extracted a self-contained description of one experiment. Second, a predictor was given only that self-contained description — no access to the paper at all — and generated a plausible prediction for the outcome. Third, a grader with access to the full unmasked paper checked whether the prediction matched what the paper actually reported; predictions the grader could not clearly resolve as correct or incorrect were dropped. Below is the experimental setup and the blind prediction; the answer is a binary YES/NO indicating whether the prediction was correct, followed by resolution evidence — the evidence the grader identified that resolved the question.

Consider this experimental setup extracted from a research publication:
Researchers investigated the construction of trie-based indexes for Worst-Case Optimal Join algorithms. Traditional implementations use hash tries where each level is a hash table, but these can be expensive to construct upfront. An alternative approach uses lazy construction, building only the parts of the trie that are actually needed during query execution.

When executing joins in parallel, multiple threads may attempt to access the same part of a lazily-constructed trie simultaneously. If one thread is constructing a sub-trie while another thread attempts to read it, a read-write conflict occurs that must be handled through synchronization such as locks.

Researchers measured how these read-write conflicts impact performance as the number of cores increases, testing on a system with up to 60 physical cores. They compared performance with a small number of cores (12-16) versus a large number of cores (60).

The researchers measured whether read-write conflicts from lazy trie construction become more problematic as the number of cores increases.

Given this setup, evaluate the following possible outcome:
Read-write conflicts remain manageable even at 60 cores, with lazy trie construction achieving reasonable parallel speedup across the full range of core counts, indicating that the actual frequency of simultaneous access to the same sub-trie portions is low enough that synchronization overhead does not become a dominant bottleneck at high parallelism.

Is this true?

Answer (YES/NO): NO